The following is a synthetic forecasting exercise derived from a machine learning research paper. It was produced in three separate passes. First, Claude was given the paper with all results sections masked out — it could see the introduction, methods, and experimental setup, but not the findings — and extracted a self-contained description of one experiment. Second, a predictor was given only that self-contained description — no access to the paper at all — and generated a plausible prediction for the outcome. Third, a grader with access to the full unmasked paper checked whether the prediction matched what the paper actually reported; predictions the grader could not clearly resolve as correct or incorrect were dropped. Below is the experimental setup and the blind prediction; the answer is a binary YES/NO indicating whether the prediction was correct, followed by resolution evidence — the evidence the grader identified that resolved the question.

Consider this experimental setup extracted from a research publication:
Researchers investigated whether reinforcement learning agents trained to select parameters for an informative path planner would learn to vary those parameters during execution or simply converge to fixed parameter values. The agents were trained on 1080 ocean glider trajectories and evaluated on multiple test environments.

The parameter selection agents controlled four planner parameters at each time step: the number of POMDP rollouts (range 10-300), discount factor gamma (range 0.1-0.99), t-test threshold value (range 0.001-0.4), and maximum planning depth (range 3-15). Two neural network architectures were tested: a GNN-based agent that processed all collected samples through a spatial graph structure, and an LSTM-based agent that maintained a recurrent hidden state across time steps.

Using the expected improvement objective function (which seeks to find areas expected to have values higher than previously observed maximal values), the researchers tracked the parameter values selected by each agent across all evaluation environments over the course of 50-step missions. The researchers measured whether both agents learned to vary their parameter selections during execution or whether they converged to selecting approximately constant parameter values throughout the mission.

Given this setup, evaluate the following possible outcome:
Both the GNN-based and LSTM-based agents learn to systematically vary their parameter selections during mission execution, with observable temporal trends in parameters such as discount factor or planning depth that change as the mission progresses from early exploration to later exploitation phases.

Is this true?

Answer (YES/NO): NO